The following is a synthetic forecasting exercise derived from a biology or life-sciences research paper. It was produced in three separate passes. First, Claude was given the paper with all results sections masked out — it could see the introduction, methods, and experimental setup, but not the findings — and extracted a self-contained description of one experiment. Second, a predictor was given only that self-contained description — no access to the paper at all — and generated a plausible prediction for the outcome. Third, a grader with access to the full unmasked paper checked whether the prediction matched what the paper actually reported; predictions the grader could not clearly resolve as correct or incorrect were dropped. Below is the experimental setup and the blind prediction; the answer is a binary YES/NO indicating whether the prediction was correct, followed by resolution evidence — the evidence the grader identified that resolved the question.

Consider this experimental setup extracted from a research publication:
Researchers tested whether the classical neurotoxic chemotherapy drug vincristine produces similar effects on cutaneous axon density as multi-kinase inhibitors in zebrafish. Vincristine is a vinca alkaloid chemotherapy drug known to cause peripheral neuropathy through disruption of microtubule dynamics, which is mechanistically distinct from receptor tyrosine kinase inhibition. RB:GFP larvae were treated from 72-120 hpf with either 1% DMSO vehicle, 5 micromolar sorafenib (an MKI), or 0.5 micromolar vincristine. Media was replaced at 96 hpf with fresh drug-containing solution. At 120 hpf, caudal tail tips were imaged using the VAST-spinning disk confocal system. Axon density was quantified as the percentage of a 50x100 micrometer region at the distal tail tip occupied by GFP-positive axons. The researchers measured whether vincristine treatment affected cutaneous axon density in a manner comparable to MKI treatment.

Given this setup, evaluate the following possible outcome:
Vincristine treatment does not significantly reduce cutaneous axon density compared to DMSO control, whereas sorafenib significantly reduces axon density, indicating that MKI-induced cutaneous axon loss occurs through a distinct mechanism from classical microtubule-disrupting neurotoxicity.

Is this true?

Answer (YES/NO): NO